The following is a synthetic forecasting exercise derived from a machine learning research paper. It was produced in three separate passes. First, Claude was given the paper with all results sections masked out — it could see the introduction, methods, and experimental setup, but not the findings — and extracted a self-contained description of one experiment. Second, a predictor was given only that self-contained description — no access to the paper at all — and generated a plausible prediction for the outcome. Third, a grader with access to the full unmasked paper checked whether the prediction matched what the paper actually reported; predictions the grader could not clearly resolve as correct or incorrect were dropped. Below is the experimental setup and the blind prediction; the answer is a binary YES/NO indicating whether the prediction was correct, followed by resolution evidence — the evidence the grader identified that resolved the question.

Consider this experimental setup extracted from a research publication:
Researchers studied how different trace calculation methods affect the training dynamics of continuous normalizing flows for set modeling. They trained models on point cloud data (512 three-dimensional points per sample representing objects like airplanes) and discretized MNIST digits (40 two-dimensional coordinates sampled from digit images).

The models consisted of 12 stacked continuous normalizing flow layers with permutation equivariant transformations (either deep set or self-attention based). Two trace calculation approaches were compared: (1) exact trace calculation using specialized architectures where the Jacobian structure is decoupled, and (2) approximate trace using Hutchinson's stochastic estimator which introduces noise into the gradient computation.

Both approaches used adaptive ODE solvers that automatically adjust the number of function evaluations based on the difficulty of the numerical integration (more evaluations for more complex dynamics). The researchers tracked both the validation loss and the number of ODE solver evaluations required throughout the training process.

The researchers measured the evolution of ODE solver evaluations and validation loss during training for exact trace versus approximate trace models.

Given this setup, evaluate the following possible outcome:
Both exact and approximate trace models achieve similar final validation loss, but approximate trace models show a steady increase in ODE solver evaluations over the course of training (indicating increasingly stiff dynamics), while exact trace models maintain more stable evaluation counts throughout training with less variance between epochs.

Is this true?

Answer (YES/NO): NO